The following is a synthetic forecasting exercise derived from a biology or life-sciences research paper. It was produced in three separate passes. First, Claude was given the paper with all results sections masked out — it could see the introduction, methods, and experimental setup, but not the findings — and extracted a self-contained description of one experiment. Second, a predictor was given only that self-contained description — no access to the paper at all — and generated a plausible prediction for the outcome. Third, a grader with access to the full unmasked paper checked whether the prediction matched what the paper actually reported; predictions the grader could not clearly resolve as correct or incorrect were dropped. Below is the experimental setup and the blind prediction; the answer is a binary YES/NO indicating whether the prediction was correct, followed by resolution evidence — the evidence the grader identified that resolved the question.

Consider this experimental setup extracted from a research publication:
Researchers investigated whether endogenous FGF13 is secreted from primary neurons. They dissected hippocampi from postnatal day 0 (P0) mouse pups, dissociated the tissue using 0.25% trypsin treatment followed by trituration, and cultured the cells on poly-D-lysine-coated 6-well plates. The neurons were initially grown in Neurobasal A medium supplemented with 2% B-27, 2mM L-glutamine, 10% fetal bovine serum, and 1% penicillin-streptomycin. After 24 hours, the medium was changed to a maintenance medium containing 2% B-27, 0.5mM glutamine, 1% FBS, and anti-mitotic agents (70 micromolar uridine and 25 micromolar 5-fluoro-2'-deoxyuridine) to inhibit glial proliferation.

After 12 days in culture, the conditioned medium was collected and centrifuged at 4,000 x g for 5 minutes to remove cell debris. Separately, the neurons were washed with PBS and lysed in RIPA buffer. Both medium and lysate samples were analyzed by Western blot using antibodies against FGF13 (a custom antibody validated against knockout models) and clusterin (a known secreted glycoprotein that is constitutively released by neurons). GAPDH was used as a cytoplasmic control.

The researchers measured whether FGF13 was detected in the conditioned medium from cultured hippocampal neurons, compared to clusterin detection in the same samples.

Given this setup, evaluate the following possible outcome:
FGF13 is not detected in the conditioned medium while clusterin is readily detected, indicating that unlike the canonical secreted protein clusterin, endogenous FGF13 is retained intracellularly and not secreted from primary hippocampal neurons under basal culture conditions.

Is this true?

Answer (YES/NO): YES